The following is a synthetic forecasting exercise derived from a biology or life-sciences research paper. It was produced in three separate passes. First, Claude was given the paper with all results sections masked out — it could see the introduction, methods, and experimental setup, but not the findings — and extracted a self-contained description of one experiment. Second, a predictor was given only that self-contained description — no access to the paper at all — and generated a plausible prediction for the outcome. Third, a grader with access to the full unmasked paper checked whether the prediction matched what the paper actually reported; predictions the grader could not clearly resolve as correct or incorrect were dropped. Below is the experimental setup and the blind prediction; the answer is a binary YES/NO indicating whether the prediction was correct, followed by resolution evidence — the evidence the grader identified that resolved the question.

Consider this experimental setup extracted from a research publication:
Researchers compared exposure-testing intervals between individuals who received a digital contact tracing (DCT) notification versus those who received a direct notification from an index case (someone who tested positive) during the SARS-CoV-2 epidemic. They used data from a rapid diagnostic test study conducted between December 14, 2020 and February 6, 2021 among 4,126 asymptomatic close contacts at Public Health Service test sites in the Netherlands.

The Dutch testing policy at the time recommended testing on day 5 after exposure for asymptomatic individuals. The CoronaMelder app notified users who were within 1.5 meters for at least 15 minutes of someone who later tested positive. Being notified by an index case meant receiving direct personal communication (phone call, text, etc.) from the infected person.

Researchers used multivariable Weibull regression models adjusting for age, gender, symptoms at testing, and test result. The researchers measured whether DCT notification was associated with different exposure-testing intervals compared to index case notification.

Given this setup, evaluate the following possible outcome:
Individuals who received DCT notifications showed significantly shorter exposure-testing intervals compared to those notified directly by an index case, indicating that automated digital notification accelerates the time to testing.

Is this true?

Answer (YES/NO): NO